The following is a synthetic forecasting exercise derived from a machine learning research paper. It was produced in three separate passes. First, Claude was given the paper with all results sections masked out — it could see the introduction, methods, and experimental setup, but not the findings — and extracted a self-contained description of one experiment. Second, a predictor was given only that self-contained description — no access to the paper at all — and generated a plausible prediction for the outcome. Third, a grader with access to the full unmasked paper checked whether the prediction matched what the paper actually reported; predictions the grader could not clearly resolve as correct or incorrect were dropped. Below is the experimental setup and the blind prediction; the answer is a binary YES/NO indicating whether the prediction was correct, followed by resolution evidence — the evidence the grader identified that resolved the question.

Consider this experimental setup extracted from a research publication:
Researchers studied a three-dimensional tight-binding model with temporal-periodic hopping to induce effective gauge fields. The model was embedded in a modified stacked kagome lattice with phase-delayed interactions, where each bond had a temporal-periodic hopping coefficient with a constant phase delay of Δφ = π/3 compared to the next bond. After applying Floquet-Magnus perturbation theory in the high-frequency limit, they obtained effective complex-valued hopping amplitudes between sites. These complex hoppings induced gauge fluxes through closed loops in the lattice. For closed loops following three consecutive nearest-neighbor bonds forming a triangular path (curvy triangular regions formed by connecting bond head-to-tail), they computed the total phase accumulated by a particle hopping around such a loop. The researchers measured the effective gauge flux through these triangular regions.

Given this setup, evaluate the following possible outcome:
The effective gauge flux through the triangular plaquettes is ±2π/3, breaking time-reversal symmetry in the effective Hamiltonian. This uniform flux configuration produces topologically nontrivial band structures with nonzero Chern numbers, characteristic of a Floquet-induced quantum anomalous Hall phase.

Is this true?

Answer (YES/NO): NO